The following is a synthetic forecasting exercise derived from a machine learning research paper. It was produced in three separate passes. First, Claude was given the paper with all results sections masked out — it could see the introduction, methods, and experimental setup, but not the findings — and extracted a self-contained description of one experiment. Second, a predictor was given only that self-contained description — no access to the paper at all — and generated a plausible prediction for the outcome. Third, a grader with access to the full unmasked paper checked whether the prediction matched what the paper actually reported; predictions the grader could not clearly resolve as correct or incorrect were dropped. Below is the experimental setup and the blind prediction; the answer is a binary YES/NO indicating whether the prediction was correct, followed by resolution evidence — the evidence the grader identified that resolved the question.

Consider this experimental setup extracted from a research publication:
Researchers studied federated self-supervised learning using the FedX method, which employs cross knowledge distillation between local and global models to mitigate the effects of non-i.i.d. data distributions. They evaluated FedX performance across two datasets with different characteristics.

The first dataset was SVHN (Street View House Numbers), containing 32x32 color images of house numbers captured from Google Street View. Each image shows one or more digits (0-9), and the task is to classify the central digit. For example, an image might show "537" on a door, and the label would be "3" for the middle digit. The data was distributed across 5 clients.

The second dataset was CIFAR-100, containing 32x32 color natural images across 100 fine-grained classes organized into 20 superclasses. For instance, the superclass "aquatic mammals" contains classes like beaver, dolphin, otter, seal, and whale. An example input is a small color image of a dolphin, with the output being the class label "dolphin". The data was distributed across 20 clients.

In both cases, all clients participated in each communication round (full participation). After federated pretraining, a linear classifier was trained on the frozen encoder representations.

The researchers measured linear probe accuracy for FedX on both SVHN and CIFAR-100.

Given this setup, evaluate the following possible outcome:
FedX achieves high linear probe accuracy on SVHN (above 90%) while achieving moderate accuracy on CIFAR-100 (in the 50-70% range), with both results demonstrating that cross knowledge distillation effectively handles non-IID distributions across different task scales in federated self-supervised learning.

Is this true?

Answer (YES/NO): NO